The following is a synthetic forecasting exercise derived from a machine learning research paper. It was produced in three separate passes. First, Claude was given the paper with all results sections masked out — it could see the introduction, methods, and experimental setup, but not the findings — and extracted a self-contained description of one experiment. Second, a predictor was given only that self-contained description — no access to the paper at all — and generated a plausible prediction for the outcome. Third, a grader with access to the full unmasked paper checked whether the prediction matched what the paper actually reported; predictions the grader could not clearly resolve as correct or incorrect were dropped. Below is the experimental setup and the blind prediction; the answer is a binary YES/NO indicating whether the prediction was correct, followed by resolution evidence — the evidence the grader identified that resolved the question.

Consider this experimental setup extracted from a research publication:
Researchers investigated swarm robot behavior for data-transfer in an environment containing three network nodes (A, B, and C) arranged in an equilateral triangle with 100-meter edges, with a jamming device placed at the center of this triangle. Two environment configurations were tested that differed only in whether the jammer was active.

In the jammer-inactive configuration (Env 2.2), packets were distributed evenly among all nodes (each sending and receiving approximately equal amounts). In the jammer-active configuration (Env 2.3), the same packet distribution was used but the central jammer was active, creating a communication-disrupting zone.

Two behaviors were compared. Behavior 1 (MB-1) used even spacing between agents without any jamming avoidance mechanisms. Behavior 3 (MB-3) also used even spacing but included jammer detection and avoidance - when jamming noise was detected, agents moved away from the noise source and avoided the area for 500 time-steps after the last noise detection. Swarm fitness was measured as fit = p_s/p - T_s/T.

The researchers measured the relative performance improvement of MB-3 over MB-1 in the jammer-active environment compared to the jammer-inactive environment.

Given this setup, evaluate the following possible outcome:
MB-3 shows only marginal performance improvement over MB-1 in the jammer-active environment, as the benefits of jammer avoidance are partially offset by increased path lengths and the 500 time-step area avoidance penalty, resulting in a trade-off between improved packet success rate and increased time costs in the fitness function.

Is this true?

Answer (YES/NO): NO